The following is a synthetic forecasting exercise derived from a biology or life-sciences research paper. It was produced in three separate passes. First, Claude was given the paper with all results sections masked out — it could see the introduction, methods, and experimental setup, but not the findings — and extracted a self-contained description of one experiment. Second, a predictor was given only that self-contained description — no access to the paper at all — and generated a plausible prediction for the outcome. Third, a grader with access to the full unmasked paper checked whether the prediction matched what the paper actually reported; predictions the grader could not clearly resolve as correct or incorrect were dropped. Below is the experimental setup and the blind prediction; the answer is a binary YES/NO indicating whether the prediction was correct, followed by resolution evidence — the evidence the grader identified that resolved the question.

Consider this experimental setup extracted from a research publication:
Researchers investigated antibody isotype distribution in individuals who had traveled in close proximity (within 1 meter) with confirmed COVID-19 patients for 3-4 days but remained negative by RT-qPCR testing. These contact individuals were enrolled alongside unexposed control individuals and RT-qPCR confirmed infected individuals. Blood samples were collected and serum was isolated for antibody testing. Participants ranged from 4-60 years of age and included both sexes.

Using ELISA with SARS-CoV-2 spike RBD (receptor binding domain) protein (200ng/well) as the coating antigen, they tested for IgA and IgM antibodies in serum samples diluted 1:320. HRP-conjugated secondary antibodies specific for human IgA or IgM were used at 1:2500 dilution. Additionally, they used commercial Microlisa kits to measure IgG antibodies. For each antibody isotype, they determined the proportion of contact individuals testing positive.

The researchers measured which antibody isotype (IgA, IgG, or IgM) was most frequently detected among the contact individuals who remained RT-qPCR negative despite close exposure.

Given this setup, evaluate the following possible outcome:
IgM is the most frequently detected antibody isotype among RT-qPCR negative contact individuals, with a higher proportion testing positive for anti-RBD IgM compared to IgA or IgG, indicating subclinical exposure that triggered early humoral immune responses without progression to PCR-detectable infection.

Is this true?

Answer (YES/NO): NO